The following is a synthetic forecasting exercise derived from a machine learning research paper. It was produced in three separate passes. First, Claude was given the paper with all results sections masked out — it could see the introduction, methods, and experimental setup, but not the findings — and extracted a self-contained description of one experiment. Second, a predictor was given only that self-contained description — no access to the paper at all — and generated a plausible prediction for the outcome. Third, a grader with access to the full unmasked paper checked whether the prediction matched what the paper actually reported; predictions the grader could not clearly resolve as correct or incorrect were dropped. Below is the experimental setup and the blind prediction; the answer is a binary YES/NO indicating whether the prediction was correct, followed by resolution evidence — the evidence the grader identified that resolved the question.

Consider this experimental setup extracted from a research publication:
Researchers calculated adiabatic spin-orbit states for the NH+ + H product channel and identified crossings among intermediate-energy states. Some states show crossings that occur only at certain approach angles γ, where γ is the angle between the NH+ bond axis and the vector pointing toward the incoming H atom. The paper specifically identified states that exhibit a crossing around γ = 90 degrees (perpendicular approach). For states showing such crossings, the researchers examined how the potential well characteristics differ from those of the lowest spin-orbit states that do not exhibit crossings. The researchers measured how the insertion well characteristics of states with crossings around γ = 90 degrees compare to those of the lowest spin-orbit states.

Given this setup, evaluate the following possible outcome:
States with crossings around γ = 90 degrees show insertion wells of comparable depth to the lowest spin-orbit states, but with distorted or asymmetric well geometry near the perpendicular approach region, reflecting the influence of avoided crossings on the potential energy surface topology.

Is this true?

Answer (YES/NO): NO